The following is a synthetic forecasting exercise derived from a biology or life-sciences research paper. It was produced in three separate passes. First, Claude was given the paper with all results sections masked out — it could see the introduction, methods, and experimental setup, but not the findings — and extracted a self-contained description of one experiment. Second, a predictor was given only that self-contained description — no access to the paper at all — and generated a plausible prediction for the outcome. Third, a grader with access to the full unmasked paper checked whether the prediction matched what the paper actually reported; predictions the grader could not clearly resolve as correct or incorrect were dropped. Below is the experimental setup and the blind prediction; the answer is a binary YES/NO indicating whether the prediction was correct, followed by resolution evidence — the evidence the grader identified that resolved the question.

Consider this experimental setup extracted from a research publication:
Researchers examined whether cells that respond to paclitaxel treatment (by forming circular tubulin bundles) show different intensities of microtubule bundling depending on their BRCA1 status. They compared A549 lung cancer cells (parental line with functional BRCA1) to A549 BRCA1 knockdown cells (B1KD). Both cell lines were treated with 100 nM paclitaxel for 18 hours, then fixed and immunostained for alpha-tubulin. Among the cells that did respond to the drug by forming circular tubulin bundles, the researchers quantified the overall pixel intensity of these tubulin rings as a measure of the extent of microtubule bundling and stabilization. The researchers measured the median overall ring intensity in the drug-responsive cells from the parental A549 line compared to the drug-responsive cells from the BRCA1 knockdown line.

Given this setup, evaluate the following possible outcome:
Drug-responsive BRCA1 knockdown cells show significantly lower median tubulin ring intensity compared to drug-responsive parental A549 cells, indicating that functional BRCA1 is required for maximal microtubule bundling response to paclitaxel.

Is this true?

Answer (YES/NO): YES